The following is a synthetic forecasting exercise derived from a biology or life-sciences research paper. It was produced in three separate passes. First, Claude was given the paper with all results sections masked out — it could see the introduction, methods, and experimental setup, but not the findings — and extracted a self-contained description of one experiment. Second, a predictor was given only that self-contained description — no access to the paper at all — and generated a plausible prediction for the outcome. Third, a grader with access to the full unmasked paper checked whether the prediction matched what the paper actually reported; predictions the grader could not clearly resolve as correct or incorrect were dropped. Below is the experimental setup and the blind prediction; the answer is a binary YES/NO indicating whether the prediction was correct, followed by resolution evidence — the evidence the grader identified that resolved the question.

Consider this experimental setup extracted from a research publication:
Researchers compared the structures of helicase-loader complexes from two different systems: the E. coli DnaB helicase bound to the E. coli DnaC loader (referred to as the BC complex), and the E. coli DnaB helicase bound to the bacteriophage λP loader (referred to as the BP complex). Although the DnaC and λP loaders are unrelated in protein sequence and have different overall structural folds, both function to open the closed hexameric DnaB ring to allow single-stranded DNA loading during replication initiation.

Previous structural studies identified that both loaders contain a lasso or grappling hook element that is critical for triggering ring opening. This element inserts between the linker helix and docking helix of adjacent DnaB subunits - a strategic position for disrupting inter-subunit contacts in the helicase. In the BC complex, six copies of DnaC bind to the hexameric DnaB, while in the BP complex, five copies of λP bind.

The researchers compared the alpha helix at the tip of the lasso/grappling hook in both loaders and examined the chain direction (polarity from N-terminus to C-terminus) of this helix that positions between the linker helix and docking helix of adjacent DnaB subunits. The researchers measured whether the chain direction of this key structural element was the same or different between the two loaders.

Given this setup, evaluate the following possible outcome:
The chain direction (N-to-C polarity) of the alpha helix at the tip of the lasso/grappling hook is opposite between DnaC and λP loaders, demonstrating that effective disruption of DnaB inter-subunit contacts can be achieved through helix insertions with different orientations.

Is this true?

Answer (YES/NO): YES